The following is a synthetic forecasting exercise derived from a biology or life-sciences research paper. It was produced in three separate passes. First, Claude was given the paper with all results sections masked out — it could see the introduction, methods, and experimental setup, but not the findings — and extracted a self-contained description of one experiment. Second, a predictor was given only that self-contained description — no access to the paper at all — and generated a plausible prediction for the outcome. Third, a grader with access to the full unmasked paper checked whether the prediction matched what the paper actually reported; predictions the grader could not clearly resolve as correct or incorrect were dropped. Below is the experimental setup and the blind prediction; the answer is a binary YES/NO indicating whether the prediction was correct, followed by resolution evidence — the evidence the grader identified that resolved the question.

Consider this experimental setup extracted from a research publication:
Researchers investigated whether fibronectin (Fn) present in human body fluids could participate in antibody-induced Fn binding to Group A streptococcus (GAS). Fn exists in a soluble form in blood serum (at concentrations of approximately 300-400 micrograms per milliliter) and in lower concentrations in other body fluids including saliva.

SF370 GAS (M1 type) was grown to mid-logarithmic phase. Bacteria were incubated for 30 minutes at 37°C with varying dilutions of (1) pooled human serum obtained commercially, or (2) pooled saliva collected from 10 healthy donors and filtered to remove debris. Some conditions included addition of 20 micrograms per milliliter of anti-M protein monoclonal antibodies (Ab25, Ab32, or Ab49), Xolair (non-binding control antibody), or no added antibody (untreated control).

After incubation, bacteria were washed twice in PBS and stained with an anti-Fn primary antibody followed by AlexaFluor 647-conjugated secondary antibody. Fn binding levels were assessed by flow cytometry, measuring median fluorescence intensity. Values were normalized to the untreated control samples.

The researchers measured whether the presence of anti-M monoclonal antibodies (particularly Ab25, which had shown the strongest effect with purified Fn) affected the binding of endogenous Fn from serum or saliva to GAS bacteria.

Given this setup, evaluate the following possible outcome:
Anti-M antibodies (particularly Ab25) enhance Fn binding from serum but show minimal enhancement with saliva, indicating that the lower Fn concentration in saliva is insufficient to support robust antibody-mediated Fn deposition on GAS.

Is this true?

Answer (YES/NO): NO